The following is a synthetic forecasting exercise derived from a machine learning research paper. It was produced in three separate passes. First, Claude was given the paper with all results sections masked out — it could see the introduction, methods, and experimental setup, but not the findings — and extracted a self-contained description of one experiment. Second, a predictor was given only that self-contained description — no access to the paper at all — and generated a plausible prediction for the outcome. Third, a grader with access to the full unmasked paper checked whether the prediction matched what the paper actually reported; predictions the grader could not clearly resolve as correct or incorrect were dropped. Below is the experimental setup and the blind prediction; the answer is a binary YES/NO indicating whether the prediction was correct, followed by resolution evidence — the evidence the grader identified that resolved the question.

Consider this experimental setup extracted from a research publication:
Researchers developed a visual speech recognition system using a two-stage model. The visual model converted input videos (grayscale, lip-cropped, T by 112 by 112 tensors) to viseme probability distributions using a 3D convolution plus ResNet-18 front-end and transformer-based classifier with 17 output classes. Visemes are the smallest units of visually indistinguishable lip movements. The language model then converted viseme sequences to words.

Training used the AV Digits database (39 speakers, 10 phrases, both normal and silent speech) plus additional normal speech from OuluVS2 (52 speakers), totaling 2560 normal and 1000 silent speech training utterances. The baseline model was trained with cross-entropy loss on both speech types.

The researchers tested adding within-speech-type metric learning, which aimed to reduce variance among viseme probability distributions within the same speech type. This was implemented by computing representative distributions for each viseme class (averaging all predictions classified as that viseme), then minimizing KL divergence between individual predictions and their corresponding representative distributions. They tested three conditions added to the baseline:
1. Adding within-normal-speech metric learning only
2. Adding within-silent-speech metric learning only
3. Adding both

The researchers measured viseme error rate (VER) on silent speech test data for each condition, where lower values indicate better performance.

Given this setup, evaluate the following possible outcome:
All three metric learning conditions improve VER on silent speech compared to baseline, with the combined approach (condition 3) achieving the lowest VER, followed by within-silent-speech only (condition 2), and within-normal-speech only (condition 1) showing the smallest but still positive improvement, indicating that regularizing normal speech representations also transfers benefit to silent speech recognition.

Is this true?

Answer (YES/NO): NO